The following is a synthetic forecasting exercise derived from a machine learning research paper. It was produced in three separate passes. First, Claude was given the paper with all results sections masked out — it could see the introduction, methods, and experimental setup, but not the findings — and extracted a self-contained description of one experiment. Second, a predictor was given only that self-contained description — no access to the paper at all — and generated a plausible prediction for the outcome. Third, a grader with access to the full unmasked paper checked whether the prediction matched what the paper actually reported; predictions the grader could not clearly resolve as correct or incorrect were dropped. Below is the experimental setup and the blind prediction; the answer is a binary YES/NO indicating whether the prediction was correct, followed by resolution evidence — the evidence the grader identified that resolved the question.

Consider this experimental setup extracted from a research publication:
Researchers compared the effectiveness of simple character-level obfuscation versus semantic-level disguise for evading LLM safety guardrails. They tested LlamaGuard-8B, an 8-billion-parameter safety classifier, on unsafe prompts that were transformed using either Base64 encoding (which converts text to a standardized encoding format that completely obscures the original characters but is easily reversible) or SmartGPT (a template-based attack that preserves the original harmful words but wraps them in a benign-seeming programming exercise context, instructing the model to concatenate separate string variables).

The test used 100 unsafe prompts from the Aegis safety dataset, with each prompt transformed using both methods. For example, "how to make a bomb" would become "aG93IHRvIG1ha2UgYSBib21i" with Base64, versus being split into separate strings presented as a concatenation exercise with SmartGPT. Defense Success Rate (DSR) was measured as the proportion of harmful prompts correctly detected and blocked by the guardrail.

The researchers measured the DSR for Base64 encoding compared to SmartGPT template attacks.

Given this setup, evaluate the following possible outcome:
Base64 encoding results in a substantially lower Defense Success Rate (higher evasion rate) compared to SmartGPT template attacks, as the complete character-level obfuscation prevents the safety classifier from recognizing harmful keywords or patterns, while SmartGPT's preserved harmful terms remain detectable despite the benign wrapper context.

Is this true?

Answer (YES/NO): YES